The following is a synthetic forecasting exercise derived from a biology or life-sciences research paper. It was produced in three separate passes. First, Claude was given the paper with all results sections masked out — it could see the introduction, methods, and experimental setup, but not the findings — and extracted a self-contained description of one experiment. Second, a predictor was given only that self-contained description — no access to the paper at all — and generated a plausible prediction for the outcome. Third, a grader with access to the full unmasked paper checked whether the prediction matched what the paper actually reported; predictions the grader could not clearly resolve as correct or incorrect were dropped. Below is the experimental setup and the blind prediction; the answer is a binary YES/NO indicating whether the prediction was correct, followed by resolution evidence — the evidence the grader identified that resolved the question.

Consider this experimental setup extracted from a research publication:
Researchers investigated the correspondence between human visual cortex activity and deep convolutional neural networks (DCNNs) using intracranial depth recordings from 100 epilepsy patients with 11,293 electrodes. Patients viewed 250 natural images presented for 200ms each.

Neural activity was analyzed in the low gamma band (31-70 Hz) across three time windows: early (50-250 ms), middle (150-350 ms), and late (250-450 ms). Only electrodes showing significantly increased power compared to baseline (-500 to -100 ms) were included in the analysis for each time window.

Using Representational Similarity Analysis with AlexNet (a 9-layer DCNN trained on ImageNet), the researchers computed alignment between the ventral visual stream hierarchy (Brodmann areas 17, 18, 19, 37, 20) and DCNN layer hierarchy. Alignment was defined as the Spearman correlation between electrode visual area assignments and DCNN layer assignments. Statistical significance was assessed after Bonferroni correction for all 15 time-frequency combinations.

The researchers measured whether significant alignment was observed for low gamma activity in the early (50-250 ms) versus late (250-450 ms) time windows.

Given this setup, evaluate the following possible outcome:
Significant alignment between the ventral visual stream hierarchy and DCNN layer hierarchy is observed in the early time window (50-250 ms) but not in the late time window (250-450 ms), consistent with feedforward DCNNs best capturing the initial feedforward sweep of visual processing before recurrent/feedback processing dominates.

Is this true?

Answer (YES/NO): NO